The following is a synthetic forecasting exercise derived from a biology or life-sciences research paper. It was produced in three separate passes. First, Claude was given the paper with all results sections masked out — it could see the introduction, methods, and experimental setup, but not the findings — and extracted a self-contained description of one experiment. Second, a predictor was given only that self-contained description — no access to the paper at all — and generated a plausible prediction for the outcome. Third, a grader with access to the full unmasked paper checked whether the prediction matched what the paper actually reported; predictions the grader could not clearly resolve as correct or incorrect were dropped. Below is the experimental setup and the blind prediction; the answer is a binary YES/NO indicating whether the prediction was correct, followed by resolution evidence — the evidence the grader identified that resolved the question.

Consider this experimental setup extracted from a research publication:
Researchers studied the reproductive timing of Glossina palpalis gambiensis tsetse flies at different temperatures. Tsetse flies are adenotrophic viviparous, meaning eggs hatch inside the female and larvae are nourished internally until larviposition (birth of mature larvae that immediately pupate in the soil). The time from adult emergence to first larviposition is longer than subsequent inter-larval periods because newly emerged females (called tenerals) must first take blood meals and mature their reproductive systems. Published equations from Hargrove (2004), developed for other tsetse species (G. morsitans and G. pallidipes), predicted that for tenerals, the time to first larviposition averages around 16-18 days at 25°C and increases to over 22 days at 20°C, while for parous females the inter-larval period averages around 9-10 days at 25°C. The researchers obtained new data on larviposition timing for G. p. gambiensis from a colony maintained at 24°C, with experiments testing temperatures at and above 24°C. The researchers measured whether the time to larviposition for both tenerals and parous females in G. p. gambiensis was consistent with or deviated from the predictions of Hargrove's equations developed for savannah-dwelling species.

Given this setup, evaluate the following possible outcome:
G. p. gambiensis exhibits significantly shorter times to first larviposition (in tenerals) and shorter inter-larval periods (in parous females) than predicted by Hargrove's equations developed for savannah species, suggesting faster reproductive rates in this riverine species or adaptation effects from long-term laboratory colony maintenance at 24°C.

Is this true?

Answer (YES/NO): NO